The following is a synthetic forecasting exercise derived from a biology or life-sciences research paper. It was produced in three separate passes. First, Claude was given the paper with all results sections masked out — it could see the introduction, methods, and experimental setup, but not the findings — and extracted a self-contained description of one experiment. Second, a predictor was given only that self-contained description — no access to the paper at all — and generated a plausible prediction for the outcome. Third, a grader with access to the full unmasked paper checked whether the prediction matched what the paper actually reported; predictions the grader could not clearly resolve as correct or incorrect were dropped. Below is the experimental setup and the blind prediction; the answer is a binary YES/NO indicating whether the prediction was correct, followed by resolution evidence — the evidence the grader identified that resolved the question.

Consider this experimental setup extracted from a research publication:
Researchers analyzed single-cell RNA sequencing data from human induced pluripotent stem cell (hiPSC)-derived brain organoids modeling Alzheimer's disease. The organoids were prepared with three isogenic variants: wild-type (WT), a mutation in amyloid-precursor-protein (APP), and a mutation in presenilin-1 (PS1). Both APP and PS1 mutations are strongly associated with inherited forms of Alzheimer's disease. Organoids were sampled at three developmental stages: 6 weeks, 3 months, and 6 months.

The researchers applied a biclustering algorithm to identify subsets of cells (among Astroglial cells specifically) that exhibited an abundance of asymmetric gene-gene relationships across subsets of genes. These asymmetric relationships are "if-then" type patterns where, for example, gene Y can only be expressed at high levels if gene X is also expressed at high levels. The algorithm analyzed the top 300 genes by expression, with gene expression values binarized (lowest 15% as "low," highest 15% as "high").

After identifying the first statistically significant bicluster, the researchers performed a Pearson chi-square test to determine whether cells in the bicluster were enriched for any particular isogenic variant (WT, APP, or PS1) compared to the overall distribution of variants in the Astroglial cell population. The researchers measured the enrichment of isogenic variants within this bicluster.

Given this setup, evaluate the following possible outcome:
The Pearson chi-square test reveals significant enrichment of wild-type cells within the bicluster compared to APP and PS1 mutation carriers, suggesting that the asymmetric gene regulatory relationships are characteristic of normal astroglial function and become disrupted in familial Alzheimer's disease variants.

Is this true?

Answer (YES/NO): NO